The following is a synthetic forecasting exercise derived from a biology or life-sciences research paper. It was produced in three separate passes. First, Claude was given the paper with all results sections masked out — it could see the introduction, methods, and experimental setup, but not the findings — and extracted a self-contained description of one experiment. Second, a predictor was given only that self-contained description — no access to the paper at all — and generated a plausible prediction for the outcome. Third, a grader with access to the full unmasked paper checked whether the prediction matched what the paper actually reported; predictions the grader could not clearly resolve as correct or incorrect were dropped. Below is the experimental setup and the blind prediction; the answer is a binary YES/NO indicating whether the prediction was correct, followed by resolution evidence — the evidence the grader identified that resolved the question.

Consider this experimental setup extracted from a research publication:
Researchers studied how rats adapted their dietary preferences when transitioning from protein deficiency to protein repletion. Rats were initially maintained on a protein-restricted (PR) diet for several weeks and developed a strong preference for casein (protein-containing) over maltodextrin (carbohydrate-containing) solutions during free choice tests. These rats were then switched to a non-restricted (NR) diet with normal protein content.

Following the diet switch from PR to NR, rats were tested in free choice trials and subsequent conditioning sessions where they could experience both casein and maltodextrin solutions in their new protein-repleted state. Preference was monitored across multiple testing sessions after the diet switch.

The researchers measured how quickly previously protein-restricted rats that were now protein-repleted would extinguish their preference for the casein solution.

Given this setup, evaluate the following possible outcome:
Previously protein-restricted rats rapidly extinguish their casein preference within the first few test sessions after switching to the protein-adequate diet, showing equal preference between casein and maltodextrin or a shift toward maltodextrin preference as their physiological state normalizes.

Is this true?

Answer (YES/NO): NO